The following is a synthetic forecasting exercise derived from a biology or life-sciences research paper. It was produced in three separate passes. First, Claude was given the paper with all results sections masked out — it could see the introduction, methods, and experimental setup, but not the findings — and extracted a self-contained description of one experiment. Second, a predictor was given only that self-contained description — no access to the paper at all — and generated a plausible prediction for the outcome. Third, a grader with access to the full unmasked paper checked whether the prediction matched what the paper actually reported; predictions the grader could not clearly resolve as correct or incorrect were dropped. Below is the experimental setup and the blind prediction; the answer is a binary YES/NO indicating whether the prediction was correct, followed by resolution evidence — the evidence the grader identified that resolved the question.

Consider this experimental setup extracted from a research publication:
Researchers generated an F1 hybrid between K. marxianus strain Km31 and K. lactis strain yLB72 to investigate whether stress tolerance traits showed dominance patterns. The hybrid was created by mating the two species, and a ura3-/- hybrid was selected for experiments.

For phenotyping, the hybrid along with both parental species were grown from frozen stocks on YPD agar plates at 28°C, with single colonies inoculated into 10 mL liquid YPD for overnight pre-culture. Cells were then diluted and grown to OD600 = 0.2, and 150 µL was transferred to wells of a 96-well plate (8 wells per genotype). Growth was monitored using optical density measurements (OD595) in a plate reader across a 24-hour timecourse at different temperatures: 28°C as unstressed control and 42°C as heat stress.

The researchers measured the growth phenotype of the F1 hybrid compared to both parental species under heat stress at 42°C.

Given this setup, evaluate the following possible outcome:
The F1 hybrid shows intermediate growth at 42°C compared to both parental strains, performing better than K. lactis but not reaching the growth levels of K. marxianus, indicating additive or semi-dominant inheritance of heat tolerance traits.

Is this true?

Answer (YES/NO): YES